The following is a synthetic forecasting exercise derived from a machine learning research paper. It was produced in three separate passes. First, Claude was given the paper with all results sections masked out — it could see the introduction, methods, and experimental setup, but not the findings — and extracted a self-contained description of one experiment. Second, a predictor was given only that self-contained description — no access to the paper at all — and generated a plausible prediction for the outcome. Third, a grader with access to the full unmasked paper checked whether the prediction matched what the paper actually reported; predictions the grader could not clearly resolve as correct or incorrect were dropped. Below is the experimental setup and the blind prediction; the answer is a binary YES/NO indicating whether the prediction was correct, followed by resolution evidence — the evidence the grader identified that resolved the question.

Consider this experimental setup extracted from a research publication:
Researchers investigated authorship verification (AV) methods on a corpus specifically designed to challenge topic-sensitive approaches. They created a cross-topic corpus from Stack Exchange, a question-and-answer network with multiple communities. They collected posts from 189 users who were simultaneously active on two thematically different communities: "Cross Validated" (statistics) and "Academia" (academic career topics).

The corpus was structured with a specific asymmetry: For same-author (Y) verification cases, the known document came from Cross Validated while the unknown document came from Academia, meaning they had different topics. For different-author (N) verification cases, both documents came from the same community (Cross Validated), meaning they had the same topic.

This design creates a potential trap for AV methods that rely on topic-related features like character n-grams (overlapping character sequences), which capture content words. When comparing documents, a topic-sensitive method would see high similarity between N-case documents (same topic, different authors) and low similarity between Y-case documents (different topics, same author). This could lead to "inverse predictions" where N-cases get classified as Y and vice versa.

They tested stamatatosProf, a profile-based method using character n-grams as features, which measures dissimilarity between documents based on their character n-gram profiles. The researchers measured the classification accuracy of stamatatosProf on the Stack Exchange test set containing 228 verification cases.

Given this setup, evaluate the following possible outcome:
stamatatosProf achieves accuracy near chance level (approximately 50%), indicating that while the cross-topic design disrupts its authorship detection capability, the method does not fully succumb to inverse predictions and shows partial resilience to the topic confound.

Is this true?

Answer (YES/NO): YES